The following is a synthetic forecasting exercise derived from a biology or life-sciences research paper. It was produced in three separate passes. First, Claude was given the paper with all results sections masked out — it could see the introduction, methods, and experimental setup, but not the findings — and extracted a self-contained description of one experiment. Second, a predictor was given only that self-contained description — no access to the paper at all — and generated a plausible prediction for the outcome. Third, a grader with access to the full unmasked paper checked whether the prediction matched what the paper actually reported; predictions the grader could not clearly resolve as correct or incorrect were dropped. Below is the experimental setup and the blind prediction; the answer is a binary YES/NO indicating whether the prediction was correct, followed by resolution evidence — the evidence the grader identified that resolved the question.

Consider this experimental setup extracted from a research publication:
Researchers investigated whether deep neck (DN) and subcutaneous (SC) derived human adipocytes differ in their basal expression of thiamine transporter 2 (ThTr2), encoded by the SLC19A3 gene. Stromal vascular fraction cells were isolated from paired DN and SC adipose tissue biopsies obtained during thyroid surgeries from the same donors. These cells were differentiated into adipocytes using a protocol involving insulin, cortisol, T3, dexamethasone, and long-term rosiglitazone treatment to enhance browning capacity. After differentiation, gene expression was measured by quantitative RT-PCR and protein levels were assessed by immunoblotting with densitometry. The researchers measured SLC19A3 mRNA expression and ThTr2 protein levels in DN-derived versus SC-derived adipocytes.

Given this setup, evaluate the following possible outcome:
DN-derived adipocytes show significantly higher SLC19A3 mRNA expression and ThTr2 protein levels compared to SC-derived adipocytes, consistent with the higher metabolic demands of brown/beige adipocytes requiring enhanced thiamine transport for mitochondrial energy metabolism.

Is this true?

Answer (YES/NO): YES